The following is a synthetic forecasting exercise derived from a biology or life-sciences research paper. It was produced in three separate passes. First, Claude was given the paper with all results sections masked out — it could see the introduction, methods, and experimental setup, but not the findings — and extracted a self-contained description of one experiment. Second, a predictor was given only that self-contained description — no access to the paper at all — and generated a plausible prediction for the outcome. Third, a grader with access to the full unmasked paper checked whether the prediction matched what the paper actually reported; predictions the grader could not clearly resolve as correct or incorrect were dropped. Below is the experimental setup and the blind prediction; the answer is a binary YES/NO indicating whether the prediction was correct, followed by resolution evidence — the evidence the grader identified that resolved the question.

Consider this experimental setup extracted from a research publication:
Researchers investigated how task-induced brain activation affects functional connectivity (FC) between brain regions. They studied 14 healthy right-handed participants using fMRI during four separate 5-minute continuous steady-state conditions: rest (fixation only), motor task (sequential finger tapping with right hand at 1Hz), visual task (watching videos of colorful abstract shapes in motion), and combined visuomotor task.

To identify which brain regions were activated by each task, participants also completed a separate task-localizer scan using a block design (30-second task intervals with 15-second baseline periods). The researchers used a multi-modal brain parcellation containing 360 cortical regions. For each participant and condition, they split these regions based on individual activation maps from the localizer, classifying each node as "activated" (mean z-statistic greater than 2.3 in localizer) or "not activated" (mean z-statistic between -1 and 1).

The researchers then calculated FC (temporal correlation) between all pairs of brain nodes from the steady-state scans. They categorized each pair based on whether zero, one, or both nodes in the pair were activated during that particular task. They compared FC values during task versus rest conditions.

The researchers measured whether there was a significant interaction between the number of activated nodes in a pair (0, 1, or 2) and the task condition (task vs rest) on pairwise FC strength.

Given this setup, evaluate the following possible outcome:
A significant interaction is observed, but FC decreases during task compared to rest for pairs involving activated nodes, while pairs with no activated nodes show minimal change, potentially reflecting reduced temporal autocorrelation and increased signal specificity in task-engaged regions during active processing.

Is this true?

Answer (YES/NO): NO